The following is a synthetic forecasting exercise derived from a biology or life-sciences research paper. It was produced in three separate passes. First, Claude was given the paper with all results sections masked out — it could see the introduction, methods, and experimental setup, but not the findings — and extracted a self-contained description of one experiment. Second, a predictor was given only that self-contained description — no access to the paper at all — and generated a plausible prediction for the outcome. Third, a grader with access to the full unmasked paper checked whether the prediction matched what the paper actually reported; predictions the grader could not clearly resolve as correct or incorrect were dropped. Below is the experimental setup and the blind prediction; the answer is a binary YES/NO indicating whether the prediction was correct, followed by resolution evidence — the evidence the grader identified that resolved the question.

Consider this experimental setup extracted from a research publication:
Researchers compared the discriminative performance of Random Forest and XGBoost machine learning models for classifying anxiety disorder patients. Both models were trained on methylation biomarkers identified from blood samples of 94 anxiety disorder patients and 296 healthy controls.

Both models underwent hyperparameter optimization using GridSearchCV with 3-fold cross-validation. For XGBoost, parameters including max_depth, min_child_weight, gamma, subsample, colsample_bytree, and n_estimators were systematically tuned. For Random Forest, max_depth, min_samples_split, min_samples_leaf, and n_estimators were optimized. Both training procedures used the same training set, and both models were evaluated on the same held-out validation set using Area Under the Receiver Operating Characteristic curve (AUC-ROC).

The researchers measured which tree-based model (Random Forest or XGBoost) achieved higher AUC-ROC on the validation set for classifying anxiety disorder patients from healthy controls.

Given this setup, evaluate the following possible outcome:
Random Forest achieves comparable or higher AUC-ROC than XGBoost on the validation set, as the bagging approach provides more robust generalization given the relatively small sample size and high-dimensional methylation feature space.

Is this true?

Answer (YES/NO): YES